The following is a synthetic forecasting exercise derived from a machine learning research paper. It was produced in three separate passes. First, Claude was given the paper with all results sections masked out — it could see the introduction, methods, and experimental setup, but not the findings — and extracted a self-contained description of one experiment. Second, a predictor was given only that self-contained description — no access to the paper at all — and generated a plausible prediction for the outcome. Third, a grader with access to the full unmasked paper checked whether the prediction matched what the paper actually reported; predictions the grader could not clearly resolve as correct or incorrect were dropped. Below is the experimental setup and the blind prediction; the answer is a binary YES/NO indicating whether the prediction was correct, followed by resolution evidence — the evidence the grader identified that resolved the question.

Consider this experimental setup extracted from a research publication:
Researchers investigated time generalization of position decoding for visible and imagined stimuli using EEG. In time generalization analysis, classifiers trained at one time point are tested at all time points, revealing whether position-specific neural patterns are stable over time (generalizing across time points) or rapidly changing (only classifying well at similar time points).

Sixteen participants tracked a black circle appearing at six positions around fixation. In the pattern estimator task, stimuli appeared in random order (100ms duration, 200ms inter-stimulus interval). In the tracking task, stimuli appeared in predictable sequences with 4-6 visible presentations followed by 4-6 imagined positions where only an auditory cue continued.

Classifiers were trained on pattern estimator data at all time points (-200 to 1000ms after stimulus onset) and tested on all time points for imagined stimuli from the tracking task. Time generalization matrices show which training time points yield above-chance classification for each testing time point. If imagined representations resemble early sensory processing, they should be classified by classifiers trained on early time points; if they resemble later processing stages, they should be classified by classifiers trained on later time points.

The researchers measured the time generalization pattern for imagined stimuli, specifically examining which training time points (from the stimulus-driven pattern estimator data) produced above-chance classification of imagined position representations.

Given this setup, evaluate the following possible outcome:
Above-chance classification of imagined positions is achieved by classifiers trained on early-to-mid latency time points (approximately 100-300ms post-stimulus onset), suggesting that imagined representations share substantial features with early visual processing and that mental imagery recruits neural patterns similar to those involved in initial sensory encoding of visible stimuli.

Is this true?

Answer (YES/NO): NO